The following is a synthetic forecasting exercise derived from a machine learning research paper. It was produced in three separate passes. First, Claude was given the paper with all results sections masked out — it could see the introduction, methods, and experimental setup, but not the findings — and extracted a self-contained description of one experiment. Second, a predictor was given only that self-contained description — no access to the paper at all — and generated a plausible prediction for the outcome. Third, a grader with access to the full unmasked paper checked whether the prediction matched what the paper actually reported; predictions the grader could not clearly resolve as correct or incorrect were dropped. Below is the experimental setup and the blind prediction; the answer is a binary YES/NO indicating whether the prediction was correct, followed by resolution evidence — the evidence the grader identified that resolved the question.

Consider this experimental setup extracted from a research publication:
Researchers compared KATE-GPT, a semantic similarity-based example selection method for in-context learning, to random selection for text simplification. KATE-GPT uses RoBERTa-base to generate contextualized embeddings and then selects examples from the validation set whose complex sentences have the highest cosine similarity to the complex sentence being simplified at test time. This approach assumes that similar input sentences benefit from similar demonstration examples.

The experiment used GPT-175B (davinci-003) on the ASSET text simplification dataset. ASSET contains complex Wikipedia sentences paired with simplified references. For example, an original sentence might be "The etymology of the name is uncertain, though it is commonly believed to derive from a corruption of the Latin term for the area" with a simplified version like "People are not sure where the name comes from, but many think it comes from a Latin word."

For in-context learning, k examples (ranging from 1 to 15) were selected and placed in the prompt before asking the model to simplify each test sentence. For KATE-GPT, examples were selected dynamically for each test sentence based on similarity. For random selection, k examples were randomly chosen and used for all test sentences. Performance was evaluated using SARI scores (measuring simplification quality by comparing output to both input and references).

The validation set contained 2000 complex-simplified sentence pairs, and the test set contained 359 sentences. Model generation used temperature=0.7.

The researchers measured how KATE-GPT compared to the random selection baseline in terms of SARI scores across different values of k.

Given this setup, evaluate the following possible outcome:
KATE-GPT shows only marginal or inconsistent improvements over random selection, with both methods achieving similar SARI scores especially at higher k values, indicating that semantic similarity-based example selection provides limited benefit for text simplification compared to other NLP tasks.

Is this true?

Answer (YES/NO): NO